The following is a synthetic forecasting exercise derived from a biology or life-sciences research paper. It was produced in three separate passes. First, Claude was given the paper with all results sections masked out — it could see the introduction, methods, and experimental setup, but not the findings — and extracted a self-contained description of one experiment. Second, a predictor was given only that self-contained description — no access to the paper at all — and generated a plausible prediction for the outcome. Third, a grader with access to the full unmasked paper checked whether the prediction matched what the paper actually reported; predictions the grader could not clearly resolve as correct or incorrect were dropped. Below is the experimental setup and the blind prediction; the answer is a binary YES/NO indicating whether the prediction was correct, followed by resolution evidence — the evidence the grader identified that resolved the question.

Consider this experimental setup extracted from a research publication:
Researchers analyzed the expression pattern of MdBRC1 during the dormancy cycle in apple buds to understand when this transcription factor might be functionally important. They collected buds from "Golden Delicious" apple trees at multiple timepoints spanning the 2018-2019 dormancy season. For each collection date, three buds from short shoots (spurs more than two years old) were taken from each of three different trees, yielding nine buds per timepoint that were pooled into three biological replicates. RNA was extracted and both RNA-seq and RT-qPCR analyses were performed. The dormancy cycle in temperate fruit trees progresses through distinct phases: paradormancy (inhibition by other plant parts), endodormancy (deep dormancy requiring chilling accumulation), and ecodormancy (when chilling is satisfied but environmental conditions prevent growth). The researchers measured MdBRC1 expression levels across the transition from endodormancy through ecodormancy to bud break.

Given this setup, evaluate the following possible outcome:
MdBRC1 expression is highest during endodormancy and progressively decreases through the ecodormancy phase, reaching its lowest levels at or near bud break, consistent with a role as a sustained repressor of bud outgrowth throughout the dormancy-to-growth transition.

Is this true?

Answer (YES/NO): NO